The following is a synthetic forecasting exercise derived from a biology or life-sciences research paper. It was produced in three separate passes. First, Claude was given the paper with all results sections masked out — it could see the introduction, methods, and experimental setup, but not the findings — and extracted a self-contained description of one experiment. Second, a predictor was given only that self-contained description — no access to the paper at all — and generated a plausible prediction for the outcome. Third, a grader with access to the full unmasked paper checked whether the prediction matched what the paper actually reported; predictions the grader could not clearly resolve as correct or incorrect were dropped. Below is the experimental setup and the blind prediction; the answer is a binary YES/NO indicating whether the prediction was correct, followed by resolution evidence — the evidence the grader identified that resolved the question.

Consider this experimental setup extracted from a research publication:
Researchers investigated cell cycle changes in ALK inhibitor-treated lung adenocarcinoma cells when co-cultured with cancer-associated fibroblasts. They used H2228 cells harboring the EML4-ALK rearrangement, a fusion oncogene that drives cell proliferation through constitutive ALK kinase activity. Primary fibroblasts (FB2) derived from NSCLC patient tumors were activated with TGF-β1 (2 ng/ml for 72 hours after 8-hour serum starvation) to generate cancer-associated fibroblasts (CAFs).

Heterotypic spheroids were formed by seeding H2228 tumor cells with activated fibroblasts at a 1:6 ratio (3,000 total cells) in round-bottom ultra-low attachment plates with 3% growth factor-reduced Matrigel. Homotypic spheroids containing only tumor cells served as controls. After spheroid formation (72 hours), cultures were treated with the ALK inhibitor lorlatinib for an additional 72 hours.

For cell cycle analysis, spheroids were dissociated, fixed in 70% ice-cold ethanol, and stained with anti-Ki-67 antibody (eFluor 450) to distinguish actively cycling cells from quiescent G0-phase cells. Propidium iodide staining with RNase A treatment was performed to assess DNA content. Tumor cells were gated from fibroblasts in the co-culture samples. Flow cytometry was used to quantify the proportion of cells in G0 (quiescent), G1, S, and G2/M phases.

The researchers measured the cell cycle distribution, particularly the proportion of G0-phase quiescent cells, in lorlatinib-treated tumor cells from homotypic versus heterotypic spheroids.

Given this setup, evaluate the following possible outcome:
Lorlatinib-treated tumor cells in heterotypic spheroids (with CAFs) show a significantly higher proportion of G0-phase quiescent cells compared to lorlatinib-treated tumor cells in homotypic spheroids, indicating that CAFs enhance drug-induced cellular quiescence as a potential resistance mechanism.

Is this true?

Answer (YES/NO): NO